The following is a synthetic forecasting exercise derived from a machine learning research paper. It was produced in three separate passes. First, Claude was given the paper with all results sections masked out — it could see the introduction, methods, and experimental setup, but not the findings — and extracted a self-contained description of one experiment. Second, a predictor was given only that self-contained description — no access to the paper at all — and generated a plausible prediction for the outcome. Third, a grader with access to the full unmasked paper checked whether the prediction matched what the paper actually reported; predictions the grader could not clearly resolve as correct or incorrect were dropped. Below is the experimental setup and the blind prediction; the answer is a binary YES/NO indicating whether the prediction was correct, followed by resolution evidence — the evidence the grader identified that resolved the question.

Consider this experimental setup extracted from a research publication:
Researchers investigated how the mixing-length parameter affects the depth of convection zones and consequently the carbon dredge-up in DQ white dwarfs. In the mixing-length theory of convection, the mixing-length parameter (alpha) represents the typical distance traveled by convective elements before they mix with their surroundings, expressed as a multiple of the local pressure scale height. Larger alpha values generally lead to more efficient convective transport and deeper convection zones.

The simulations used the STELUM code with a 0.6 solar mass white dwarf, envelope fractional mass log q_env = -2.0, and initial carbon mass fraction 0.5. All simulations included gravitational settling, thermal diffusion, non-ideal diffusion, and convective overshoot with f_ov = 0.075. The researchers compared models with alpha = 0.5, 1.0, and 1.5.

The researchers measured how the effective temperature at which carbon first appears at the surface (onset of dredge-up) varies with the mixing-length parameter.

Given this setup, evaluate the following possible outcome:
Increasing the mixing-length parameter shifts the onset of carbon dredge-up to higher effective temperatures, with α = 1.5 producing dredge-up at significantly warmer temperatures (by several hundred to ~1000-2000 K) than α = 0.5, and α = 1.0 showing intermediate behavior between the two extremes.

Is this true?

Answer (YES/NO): NO